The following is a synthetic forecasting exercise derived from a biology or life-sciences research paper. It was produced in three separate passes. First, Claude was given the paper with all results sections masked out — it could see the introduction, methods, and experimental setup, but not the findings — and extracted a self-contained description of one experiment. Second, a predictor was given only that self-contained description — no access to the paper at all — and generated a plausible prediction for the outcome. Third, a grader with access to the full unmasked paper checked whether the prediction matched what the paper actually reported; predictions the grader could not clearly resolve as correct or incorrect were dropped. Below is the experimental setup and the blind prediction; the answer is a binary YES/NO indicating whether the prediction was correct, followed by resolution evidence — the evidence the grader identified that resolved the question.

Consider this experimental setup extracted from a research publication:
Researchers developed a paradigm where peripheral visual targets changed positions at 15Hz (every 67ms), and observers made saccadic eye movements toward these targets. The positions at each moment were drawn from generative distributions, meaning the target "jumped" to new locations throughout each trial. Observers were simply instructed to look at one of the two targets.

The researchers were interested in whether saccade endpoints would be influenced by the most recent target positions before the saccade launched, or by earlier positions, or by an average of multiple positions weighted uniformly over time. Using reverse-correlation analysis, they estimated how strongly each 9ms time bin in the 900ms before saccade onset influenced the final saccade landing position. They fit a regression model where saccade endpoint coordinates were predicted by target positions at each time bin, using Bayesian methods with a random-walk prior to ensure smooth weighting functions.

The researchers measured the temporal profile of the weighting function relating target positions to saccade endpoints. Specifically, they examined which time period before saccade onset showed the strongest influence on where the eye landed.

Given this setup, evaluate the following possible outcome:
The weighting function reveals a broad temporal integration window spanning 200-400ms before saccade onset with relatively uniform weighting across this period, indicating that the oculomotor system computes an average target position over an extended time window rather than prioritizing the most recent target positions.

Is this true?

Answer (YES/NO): NO